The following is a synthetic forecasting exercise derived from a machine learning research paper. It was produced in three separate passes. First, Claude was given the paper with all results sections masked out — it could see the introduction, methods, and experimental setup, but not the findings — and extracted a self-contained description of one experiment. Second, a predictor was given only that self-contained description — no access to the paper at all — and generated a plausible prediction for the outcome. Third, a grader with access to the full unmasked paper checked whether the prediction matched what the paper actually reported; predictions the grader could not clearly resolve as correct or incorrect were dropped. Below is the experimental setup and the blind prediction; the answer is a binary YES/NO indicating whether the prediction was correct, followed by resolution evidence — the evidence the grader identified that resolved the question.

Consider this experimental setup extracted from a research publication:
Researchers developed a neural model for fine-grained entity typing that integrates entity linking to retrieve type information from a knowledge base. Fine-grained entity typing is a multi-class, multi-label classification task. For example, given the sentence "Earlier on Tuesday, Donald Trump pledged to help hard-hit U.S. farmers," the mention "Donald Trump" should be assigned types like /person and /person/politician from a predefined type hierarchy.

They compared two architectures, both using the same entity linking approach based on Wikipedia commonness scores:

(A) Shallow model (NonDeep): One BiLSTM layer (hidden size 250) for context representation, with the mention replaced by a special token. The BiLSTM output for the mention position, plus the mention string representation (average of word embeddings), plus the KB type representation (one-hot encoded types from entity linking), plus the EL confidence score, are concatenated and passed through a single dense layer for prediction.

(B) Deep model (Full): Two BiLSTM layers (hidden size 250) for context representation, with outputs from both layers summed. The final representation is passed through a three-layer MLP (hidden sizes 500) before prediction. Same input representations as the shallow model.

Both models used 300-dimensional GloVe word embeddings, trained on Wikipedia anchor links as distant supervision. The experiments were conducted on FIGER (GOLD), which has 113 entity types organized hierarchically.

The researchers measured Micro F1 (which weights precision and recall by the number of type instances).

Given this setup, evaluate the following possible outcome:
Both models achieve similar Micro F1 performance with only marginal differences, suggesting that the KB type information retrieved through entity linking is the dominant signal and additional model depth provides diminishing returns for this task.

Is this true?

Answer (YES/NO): NO